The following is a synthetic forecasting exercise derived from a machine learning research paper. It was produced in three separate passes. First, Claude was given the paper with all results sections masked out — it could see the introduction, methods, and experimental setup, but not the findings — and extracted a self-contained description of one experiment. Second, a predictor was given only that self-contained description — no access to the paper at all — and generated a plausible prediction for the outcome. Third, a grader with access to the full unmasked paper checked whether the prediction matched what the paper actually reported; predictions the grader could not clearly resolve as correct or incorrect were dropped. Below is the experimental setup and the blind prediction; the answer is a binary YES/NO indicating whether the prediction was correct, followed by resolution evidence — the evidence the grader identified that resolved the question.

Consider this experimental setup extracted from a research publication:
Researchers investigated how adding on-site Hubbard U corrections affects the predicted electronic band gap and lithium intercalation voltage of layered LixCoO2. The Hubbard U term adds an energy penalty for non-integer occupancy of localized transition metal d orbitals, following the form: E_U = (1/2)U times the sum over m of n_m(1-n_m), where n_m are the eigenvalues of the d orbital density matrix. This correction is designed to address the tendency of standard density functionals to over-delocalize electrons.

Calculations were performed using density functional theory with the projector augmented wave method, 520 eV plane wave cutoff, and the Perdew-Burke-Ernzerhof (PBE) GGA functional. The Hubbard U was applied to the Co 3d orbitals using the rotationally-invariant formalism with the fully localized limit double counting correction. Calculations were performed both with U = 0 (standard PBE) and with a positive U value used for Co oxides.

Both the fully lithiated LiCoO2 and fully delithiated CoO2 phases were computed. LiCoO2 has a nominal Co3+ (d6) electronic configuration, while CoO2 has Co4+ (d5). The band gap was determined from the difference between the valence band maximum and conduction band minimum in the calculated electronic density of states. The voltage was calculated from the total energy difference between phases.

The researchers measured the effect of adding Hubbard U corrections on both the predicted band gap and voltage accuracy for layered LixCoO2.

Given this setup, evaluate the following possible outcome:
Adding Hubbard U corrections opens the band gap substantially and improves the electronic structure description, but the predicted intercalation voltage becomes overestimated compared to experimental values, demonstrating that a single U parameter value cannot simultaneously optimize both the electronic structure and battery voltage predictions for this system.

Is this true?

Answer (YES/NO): NO